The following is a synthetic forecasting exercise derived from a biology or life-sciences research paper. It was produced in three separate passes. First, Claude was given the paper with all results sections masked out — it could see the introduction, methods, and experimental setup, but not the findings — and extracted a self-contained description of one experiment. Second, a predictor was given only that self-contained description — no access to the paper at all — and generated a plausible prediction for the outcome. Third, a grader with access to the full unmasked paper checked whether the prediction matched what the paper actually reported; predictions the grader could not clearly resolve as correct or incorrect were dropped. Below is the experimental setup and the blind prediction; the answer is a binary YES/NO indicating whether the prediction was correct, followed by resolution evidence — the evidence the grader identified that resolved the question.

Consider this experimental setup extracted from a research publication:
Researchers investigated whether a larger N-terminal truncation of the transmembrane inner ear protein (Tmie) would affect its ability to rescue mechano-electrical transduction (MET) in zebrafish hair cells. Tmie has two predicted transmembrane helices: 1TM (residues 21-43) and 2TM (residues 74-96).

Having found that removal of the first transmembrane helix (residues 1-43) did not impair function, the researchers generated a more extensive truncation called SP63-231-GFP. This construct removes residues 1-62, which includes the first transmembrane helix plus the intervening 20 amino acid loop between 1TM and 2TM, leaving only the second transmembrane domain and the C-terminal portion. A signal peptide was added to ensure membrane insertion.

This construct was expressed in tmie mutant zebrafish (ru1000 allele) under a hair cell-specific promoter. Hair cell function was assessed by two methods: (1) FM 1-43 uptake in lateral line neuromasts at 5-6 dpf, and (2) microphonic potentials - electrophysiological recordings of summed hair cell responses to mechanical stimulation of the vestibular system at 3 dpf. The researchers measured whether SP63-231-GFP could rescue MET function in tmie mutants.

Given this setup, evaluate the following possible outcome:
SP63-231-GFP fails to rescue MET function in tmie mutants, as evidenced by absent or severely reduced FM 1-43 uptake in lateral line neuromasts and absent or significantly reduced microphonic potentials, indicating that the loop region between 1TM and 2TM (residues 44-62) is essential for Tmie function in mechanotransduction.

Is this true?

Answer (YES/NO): NO